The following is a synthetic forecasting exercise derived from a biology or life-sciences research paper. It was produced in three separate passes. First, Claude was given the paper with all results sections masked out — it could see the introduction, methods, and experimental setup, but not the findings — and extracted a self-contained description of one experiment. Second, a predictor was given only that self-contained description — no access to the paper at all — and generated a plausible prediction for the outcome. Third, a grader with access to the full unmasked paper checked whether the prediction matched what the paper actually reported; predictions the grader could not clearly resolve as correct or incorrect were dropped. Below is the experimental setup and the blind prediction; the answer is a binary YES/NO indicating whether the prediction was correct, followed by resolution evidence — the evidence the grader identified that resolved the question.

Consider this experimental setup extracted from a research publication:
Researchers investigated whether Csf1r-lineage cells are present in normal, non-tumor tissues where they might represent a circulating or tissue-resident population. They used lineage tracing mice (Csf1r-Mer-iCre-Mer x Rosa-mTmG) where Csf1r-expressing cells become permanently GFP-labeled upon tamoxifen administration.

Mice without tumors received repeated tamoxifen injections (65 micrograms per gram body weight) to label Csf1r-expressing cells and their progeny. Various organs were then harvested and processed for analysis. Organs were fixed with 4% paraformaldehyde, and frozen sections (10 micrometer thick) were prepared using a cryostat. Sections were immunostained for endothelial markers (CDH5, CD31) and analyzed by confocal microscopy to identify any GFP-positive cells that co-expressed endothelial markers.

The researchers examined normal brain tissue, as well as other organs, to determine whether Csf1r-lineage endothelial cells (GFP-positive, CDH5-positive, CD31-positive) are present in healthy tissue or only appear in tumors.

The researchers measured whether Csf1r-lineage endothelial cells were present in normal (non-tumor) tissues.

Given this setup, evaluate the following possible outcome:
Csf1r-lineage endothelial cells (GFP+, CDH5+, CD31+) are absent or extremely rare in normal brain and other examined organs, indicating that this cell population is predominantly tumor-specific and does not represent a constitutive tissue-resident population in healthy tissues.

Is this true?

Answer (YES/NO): NO